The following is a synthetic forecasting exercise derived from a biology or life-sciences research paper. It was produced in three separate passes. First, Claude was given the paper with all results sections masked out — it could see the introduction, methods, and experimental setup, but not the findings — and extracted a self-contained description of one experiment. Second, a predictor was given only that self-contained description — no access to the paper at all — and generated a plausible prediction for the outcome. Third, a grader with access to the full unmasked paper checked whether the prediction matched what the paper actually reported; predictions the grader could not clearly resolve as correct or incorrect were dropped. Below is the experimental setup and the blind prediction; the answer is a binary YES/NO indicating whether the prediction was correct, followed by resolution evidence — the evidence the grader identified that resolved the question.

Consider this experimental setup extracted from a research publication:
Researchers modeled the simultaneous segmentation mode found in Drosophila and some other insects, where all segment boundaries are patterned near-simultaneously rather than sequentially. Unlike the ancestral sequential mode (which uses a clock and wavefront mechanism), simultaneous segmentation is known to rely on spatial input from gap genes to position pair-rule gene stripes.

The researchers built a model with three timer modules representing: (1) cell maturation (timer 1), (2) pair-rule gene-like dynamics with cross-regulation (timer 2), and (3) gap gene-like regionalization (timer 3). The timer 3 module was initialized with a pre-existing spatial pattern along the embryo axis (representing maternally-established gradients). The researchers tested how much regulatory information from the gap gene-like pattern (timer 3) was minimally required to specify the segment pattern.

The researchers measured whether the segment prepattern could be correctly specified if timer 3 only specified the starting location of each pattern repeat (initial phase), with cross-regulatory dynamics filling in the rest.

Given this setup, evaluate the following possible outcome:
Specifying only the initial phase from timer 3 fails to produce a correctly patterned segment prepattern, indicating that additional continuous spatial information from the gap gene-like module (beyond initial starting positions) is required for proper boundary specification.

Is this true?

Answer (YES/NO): NO